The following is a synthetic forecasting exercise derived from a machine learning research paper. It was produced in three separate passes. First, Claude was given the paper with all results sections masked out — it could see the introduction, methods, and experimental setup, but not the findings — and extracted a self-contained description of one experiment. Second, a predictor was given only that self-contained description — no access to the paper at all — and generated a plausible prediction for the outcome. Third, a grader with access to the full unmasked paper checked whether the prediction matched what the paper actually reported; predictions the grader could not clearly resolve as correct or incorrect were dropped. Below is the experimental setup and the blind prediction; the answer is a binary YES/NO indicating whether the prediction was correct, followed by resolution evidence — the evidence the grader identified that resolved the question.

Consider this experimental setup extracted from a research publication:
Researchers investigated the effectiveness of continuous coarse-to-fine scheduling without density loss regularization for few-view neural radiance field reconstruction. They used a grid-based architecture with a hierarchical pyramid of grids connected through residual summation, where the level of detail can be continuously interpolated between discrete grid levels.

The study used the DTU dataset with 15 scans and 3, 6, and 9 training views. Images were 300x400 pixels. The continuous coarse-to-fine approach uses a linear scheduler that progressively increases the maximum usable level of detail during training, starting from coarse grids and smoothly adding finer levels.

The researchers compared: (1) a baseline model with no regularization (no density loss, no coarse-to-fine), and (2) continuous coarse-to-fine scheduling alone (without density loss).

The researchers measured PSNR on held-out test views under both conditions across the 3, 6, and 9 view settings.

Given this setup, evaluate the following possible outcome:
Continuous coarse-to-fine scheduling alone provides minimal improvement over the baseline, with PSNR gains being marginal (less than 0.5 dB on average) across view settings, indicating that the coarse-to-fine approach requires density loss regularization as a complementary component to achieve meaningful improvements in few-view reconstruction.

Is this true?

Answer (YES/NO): NO